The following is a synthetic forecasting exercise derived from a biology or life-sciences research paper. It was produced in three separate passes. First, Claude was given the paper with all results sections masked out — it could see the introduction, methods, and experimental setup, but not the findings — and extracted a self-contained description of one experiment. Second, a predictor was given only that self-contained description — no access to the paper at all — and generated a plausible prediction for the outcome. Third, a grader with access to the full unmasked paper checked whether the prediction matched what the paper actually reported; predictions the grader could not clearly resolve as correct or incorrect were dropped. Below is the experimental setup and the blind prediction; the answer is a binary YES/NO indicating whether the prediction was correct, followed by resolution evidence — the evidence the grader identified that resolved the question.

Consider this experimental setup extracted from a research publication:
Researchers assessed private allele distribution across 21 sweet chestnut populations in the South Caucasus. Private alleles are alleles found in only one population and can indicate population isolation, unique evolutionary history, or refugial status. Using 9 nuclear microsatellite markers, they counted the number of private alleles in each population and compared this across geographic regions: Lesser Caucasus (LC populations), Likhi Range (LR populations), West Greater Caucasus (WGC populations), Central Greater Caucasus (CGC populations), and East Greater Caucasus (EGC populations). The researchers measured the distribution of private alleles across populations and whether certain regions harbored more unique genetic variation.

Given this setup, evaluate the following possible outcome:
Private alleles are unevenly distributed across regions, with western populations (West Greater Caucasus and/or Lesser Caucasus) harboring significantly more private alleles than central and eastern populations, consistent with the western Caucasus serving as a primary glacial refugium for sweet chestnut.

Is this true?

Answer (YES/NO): YES